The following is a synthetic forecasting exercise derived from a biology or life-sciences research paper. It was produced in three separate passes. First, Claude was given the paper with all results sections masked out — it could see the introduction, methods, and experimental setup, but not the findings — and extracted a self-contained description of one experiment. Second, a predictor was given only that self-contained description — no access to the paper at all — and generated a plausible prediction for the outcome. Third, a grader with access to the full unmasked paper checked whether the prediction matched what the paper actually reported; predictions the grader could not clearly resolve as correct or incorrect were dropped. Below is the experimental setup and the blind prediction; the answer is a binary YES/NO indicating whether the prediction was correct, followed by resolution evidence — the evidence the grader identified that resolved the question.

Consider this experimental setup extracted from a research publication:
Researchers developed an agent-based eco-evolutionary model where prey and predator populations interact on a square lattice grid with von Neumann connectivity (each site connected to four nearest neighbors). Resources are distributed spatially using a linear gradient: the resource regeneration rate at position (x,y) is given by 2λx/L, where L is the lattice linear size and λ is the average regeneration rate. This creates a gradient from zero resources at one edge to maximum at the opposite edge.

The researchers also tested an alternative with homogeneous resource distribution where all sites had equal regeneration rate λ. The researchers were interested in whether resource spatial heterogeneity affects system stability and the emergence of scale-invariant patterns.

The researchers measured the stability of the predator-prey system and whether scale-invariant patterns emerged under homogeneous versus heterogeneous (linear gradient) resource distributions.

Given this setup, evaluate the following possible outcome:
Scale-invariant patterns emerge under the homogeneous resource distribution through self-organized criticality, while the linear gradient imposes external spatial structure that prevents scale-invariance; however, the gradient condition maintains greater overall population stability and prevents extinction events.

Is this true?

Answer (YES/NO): NO